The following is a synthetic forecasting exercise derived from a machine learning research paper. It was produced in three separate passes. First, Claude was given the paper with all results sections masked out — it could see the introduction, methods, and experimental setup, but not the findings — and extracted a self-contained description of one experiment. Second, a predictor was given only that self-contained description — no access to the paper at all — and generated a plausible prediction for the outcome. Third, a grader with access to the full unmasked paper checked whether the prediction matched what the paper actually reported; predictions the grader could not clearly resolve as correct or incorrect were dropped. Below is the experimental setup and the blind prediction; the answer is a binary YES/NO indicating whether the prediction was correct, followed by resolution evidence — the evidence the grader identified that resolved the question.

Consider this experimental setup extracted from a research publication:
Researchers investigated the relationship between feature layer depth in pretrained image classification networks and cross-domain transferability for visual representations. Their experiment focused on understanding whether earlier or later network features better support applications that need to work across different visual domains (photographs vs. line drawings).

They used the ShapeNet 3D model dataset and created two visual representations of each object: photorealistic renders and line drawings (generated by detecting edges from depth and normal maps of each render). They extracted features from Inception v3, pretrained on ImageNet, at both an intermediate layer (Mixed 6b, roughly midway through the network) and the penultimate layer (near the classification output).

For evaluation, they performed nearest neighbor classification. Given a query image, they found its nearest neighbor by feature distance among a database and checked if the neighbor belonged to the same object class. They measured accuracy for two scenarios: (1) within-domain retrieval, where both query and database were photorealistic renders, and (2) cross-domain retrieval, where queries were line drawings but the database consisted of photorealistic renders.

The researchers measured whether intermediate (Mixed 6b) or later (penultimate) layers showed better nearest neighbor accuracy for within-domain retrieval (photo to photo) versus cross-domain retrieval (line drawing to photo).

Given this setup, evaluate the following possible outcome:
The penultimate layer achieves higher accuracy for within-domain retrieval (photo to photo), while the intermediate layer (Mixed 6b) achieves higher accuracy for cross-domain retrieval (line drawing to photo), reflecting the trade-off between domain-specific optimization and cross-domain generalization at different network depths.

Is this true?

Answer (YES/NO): YES